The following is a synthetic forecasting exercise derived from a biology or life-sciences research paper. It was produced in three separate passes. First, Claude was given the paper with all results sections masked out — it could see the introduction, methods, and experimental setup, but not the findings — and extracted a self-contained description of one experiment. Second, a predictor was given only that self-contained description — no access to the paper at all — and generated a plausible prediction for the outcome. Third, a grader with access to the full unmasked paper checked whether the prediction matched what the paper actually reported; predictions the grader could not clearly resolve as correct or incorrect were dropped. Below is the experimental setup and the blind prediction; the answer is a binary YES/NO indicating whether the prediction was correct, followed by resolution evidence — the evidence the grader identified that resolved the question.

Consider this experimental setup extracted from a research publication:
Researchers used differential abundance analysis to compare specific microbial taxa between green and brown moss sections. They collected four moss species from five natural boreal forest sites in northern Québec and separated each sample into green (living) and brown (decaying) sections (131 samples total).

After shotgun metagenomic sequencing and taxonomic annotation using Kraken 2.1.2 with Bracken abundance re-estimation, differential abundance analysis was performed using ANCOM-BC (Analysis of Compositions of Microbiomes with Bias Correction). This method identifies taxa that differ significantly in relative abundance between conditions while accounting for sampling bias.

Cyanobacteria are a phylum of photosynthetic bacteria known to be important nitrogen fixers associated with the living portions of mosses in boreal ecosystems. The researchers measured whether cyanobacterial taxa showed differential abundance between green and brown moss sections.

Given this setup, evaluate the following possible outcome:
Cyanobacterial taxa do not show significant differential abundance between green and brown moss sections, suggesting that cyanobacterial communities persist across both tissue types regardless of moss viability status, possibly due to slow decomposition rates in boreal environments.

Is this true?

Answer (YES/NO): YES